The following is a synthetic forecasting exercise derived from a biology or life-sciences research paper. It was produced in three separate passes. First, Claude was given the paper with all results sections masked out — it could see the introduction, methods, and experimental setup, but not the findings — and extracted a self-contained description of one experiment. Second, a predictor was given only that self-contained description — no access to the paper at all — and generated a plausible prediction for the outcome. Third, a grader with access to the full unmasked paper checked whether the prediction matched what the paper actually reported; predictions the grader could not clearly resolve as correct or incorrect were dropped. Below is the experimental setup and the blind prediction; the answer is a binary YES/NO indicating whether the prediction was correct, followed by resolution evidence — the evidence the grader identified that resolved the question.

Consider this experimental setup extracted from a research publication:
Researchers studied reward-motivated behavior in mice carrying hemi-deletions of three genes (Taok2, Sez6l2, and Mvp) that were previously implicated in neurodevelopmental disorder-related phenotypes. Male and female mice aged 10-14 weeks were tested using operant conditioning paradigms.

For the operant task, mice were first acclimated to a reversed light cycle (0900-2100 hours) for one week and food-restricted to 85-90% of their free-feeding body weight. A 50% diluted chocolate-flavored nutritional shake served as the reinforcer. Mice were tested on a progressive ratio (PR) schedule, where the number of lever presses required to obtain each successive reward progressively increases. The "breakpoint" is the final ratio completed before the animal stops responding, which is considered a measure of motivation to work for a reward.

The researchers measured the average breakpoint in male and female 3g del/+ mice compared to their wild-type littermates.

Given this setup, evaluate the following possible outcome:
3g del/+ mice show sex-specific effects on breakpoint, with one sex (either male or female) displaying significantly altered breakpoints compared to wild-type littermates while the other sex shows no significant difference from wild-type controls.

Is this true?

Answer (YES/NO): YES